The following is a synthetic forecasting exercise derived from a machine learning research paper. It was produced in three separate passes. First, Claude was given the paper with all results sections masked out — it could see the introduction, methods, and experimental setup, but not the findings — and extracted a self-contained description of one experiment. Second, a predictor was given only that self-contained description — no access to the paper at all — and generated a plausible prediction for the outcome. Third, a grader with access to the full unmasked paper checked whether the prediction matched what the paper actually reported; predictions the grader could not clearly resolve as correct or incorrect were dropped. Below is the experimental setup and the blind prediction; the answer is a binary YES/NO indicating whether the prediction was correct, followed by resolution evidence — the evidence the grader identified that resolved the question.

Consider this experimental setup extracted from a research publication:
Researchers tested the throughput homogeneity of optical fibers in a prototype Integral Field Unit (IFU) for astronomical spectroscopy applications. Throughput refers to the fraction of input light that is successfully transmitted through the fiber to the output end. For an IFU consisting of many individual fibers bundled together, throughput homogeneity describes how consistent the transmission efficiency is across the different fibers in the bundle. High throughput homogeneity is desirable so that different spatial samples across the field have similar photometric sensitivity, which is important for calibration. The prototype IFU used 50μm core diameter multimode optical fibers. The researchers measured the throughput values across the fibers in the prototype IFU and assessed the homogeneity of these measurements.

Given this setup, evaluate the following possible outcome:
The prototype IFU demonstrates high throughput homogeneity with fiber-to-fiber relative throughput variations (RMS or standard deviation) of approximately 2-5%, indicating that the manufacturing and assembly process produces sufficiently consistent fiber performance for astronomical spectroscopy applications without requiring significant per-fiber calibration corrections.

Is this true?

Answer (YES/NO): NO